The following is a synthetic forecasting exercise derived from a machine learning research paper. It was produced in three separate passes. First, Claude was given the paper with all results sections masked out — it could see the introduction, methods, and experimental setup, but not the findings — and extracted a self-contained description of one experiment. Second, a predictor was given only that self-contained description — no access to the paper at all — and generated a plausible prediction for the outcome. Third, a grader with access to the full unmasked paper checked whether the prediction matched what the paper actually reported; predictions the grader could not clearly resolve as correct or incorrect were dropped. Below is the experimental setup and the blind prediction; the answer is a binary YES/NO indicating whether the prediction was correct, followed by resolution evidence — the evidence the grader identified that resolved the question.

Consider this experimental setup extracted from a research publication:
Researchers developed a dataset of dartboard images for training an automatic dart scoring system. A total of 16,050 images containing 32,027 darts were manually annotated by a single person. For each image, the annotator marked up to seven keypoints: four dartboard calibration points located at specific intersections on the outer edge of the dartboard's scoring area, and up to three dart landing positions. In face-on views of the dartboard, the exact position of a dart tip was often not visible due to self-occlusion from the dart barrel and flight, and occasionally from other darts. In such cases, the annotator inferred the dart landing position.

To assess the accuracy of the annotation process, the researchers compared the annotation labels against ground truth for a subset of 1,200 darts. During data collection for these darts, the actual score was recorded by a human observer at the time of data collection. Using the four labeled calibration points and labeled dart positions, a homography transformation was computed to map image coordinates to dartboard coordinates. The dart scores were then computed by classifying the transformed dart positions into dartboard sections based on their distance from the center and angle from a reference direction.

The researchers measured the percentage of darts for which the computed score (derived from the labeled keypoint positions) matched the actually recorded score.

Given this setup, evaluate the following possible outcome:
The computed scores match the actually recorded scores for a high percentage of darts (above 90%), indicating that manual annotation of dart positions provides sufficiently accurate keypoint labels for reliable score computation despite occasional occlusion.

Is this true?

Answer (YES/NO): YES